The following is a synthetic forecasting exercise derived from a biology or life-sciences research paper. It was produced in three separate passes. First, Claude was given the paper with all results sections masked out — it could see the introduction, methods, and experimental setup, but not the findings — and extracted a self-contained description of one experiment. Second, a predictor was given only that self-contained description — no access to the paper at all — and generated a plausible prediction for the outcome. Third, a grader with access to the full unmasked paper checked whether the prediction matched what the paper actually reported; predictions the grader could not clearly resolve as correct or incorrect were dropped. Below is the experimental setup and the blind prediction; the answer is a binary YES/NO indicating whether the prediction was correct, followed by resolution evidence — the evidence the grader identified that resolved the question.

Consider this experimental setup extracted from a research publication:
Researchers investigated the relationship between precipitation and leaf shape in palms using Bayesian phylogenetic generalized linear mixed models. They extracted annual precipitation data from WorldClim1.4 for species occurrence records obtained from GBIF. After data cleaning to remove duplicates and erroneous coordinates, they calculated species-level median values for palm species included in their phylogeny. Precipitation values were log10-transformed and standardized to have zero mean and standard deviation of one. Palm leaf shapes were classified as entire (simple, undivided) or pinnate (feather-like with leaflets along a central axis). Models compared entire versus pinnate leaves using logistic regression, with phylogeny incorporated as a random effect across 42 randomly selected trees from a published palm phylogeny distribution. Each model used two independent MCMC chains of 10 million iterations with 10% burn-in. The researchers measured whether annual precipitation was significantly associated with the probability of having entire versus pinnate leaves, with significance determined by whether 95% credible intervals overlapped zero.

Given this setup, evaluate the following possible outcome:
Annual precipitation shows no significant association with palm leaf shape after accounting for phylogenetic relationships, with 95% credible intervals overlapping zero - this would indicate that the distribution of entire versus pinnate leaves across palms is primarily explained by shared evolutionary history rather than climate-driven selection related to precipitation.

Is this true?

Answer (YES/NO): YES